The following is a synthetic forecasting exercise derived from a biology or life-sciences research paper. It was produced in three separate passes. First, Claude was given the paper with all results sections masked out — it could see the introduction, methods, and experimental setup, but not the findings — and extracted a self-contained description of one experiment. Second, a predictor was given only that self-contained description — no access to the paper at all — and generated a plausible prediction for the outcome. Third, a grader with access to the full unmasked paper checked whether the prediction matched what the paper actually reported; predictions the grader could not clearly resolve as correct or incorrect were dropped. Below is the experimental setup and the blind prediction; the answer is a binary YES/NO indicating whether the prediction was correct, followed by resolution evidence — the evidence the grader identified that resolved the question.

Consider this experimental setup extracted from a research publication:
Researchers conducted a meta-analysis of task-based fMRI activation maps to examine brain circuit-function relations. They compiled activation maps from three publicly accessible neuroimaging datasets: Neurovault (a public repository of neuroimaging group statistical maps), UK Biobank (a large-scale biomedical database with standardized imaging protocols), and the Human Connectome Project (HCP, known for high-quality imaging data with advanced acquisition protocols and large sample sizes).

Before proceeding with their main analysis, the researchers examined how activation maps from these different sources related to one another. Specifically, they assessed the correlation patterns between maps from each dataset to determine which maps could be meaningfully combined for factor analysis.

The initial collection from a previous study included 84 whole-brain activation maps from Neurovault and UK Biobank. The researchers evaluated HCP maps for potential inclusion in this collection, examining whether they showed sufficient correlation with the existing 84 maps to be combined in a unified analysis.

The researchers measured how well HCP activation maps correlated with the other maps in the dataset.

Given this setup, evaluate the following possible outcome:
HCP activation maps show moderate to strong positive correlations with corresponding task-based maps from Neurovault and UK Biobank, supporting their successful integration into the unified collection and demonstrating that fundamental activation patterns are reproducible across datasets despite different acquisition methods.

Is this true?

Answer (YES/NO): NO